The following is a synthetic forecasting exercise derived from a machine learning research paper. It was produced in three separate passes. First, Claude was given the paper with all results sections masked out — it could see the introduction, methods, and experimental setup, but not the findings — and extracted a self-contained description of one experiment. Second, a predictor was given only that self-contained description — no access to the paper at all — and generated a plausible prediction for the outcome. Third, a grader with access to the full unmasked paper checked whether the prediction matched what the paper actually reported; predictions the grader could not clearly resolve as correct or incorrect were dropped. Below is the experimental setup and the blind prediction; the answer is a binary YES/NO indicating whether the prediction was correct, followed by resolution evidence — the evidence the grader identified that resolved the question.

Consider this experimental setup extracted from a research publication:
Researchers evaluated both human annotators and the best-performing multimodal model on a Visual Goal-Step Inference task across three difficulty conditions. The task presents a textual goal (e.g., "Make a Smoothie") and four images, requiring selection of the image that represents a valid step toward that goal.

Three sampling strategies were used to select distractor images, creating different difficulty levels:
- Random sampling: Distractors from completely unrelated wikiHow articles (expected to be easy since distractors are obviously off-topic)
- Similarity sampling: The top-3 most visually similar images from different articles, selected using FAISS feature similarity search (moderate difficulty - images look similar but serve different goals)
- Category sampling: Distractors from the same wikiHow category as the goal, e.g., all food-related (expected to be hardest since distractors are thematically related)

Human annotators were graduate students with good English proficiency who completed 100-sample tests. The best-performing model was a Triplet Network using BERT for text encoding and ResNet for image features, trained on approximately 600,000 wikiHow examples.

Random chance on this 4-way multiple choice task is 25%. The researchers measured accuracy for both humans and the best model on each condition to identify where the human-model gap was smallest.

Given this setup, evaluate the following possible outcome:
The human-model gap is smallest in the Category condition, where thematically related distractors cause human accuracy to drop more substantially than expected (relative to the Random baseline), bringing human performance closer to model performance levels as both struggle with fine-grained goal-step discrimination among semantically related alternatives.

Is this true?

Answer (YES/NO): NO